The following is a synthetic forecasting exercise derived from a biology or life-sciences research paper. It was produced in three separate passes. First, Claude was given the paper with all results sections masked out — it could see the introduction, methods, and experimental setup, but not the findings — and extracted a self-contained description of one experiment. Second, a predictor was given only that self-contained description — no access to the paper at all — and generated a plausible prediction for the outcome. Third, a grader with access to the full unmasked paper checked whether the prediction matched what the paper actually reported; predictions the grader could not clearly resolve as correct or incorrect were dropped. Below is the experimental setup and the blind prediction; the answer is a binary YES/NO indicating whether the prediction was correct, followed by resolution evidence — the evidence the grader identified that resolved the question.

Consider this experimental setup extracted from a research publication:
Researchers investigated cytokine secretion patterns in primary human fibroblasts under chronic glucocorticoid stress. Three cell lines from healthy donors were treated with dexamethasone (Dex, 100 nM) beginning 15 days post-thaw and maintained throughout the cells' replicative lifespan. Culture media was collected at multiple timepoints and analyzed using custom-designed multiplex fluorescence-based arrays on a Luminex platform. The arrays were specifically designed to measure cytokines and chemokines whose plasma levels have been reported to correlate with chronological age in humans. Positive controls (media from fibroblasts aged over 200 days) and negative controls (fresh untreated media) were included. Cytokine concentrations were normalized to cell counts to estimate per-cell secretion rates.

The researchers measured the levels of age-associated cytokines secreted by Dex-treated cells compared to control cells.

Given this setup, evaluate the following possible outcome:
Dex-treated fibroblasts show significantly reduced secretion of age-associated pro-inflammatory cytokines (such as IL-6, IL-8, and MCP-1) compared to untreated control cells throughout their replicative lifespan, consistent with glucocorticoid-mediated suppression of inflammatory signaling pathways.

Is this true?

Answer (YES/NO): NO